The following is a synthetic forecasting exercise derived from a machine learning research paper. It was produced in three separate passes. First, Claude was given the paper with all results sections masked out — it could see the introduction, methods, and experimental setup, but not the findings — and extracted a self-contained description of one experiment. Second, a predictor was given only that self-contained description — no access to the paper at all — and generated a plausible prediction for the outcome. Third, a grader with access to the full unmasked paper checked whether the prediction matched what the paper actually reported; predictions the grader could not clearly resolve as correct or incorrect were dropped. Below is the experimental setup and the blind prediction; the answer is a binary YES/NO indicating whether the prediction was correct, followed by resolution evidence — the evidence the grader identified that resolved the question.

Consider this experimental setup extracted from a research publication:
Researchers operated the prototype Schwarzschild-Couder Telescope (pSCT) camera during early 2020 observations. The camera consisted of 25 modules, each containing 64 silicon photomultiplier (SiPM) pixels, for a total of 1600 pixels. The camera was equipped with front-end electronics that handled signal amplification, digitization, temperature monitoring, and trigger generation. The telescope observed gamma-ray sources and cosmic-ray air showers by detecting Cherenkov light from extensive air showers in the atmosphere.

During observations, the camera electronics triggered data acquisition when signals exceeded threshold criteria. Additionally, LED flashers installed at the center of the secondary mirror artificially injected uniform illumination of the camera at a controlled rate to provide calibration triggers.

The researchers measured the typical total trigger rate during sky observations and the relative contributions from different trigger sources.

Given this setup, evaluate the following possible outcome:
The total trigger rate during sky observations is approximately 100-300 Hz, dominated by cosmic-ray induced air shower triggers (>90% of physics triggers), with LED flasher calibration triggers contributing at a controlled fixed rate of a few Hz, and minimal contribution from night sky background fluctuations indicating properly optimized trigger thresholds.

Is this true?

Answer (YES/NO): NO